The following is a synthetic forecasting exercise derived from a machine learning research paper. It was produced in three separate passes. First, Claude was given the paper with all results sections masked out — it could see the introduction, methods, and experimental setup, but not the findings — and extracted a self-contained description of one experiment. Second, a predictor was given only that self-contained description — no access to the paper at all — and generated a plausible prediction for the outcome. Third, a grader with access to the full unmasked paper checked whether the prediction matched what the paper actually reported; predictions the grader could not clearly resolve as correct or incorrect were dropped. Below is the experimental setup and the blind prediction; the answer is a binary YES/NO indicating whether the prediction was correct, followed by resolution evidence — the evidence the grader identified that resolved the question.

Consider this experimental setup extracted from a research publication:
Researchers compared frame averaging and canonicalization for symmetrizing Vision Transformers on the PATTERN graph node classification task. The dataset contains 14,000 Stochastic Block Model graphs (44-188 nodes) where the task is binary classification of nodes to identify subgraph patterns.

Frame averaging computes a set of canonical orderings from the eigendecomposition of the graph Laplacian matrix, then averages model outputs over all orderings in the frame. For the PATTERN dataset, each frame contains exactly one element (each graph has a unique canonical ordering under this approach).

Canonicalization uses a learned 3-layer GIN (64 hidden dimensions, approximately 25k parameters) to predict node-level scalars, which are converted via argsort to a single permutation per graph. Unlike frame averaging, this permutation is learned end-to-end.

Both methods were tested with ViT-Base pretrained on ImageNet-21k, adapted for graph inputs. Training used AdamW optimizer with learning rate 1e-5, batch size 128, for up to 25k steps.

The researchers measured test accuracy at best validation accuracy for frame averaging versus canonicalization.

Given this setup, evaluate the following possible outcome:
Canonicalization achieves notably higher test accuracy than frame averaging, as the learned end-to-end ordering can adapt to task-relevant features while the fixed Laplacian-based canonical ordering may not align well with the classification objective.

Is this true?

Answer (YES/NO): YES